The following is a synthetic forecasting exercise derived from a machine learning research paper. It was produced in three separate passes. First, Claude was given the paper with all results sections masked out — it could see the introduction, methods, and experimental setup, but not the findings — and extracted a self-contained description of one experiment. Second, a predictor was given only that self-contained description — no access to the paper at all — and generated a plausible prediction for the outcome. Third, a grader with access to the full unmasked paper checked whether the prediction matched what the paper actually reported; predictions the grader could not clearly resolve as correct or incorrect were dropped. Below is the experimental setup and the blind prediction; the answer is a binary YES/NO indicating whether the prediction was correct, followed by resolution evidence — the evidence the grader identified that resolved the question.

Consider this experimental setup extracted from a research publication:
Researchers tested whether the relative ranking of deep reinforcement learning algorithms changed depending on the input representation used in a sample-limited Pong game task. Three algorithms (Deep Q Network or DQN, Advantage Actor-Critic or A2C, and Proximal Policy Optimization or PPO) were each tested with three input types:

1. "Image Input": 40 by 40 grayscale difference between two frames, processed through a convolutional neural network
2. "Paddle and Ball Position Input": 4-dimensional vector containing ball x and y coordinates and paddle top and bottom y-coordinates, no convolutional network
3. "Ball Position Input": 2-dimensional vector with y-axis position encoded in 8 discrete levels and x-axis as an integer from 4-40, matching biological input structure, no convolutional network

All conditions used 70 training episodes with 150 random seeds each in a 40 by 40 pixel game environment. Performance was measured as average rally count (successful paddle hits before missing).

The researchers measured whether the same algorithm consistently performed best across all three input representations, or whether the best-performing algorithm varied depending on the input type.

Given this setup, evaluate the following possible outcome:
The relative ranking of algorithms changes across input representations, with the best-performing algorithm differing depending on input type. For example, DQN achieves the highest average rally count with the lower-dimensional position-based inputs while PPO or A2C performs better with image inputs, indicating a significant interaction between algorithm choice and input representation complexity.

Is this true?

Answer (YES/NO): NO